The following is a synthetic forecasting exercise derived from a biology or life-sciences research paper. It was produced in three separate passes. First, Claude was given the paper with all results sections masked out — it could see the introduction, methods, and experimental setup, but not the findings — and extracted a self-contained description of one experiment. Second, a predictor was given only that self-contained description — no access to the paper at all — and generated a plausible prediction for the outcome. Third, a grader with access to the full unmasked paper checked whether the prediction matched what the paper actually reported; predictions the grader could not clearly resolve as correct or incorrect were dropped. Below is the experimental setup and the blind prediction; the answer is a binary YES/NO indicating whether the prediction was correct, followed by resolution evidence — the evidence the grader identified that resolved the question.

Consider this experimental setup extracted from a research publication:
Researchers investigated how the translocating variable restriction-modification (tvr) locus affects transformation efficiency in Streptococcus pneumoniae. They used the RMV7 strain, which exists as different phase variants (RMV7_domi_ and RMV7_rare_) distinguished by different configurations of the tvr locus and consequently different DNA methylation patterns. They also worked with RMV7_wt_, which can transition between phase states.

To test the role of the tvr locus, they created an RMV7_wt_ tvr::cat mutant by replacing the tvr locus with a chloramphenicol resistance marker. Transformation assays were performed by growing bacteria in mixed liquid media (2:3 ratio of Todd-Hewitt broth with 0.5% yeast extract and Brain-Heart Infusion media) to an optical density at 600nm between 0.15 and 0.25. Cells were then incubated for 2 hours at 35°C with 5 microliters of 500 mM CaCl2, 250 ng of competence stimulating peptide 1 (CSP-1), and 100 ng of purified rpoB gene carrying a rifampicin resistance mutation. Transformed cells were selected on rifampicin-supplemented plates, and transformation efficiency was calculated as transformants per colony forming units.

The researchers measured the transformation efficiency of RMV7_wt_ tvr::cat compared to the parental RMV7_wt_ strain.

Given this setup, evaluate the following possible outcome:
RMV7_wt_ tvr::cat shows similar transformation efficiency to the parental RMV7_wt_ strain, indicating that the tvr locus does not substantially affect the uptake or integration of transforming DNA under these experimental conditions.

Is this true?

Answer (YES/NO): NO